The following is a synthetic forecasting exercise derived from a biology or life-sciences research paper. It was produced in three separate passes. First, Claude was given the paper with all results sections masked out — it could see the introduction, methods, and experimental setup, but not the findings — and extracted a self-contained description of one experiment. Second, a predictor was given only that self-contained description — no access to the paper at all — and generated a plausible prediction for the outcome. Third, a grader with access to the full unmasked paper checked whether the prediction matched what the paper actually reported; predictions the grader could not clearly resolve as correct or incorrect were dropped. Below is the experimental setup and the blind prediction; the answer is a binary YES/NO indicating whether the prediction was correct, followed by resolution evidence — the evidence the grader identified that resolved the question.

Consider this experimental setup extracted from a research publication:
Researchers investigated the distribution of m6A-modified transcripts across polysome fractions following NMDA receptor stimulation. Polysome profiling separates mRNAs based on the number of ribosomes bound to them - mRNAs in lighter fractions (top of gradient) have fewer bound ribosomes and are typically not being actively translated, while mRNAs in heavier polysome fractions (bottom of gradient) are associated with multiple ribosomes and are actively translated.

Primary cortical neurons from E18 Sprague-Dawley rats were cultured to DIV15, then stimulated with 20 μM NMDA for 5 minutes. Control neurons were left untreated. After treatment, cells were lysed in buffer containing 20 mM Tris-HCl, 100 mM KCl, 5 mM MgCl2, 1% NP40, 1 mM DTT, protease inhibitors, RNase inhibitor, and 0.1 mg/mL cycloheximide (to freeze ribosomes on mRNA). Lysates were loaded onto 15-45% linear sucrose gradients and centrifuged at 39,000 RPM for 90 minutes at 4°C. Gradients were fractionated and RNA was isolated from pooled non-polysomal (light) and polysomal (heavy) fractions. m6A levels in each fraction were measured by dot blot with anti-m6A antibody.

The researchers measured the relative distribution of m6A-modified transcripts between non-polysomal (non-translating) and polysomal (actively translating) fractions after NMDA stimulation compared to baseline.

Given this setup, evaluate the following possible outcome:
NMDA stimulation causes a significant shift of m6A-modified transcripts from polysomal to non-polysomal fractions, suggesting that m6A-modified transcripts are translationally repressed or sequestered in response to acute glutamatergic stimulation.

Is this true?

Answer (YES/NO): YES